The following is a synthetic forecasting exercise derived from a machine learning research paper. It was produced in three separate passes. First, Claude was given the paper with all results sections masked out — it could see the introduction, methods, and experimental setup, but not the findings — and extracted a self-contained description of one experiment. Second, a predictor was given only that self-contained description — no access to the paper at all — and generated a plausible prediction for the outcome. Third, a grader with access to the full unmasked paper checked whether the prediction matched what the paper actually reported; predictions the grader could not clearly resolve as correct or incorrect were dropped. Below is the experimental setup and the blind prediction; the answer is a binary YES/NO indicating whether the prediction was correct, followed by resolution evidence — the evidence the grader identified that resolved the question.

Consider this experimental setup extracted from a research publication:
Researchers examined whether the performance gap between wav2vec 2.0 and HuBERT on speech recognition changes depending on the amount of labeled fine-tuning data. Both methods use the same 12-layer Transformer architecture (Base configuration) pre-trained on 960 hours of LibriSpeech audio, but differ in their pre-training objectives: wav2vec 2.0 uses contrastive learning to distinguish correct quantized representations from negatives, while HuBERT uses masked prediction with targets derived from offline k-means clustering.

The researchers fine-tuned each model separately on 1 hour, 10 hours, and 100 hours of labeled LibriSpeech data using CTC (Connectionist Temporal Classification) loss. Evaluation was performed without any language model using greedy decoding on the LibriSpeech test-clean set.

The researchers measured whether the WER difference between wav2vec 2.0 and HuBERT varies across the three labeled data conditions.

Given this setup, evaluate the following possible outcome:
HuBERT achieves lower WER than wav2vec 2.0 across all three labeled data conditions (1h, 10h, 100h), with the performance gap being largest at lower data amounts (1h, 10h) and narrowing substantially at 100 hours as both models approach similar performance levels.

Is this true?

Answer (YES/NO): NO